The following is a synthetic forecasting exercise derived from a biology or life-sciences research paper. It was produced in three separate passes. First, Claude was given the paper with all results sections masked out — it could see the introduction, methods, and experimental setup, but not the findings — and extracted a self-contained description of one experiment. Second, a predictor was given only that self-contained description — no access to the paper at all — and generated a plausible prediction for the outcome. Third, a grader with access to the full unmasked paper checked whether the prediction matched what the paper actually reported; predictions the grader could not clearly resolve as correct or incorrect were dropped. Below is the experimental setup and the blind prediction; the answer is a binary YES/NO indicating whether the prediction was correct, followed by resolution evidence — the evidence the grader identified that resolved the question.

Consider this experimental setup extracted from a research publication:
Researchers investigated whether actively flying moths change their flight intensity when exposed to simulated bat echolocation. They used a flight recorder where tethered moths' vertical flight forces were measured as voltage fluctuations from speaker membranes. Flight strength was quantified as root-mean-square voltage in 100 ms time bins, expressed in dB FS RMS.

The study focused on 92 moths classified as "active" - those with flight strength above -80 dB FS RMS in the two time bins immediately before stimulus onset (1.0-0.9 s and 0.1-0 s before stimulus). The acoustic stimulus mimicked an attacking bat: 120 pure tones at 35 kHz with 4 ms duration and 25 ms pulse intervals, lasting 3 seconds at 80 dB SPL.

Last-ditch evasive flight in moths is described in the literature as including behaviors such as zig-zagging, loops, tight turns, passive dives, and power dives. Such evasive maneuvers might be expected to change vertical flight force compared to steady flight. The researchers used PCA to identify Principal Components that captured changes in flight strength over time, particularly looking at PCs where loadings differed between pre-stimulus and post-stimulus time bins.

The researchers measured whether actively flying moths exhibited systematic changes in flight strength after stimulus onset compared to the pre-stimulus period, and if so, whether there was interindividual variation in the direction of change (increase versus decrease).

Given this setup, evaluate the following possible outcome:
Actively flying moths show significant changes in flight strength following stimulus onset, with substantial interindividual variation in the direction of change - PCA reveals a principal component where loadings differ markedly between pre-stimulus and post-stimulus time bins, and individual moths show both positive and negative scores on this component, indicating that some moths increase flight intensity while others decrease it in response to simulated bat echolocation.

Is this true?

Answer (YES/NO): YES